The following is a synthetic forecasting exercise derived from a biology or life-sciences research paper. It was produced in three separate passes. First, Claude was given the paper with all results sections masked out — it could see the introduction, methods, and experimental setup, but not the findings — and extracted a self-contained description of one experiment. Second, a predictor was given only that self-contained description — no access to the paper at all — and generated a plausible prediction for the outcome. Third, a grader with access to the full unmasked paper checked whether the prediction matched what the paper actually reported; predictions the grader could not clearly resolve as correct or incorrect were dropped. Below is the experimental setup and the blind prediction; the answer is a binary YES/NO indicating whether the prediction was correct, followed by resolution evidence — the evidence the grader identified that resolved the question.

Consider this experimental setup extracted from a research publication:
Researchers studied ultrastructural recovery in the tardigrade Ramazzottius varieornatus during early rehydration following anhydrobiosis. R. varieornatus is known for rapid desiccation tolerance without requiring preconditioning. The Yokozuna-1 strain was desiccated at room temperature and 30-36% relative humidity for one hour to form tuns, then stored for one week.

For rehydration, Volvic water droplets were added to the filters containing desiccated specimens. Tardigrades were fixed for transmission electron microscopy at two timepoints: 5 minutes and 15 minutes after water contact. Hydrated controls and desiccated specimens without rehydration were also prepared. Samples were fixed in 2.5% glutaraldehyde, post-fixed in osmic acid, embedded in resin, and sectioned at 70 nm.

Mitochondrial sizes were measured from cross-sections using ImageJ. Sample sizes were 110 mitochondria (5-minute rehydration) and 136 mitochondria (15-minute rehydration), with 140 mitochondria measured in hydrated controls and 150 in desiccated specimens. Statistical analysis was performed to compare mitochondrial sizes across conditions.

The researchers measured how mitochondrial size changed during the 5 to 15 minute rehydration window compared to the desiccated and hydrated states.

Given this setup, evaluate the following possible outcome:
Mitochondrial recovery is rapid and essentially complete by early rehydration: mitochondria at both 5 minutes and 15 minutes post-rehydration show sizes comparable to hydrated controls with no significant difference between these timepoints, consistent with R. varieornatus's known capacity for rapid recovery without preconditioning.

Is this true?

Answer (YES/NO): NO